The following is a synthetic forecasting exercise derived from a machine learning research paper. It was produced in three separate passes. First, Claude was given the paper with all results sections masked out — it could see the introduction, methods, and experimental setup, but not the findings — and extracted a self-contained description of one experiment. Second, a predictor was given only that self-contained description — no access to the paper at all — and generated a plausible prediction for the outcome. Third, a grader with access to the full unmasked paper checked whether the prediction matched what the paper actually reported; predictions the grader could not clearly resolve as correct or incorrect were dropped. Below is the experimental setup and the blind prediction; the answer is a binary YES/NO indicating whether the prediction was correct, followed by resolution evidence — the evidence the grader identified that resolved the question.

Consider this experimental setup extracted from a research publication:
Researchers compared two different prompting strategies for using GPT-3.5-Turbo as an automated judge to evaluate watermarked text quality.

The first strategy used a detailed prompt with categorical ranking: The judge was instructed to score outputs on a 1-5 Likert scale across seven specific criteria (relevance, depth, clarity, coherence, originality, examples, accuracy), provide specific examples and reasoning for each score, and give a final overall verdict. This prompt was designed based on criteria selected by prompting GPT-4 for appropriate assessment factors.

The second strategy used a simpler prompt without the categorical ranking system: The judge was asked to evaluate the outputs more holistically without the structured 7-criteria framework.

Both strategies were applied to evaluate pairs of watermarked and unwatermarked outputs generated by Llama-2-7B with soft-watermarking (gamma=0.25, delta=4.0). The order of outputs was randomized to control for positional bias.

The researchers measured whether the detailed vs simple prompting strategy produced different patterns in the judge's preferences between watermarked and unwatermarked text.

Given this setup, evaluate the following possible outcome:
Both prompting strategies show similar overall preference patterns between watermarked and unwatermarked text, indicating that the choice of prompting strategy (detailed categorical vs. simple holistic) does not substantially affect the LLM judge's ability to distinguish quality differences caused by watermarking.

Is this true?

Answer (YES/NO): YES